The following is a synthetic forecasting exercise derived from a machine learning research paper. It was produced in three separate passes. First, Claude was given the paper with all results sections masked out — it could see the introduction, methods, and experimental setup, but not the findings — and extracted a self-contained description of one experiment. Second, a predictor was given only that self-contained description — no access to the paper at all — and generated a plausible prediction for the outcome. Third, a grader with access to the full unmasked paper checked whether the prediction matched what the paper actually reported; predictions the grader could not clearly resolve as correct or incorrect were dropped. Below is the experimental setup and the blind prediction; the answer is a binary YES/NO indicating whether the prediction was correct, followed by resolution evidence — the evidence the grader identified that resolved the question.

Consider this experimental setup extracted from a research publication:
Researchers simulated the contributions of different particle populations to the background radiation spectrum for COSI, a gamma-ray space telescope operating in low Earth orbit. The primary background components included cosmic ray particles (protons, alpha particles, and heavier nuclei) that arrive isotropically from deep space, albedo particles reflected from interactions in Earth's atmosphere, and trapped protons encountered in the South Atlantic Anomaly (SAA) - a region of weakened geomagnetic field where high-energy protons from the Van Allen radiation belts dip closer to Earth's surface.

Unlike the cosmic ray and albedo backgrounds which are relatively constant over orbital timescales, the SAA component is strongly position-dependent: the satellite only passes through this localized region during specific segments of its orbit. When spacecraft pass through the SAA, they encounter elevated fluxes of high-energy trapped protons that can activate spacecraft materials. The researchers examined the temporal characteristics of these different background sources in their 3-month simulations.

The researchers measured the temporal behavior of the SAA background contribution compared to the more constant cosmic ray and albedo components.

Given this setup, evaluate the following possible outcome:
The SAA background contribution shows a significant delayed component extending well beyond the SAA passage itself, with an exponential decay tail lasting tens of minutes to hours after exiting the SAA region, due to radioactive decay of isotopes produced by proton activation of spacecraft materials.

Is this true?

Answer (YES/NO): YES